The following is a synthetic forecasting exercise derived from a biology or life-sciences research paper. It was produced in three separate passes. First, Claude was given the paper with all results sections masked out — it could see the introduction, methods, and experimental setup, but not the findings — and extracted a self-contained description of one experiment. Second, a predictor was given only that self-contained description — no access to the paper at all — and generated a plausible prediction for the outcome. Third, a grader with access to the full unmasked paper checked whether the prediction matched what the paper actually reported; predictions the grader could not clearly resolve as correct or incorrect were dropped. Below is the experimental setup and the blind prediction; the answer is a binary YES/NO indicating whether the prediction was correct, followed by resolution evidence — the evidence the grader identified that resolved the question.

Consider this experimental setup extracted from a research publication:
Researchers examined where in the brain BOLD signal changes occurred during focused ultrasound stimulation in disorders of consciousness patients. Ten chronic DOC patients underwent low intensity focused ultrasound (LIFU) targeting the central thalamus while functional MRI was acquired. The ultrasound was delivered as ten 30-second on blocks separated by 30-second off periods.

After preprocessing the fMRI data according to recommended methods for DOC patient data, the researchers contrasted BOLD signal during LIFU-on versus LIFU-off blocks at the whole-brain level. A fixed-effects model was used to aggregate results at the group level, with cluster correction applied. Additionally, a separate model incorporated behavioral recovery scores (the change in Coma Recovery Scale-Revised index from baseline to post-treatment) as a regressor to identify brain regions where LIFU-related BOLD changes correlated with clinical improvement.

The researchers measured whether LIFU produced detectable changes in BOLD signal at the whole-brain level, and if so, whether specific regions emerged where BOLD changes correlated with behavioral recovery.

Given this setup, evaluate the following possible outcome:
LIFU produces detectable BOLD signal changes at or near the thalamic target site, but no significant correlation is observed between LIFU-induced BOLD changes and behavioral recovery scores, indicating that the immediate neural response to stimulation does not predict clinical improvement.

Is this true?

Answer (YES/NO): NO